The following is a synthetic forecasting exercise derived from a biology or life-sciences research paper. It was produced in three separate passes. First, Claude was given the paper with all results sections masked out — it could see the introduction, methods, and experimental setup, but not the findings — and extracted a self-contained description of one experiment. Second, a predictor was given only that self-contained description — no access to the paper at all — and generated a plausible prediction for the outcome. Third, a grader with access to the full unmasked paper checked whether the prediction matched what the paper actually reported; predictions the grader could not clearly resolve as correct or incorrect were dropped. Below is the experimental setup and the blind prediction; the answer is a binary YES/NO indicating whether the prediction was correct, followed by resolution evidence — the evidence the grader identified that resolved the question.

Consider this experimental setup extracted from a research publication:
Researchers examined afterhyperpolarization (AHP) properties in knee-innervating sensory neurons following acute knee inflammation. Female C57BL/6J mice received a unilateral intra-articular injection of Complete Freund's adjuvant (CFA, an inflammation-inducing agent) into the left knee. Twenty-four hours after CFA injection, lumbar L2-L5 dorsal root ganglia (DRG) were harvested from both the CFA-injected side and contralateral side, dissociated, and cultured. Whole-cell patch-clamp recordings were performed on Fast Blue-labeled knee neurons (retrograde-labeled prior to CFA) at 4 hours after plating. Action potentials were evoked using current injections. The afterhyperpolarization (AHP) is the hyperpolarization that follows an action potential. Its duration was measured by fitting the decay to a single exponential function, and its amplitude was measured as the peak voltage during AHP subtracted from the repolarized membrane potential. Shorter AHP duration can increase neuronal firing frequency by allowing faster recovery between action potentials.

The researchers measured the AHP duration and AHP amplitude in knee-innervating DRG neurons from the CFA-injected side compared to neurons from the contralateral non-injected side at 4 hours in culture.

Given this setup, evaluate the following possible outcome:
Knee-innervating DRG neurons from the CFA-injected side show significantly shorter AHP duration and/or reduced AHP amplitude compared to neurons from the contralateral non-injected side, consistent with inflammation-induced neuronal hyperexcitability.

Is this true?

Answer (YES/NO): NO